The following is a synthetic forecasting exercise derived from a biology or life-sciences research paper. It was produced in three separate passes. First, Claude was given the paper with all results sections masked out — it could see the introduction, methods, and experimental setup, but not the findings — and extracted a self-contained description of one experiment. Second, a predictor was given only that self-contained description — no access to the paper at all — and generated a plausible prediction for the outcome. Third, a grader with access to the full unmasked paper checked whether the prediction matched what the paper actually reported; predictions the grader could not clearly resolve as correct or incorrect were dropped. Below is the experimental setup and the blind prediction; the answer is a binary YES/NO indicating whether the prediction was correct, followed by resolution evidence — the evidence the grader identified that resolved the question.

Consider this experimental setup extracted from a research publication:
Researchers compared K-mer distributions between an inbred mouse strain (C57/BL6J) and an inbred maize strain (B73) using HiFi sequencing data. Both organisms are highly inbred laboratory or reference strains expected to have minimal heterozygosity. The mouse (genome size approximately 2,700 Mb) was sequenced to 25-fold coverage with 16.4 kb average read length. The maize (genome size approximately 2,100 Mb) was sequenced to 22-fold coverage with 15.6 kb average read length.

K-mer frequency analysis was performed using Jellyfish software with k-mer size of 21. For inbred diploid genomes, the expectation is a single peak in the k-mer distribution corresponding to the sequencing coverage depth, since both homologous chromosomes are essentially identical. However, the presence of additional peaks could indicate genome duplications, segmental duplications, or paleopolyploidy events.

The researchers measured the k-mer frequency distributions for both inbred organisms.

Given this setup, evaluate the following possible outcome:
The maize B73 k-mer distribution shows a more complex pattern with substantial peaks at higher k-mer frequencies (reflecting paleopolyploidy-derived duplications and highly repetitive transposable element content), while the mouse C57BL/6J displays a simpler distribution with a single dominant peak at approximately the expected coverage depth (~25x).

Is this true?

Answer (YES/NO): NO